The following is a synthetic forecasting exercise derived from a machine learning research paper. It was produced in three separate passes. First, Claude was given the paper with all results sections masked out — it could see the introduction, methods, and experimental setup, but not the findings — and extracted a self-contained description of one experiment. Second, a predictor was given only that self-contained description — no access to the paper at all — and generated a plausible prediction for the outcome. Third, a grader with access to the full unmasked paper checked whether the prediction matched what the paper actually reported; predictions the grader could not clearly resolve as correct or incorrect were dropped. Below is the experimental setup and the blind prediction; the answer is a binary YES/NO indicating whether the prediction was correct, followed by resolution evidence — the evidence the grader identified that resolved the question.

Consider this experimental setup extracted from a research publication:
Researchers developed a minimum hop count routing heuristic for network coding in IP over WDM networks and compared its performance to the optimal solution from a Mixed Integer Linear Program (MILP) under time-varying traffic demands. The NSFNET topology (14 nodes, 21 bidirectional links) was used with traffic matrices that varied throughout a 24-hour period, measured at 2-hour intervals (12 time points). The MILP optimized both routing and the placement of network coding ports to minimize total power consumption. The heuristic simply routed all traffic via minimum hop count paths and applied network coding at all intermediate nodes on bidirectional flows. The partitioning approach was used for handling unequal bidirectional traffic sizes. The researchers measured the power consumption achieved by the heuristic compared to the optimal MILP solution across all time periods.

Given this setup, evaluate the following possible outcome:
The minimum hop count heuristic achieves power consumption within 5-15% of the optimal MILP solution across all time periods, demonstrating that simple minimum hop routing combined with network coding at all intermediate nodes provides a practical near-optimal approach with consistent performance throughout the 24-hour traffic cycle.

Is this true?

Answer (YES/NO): NO